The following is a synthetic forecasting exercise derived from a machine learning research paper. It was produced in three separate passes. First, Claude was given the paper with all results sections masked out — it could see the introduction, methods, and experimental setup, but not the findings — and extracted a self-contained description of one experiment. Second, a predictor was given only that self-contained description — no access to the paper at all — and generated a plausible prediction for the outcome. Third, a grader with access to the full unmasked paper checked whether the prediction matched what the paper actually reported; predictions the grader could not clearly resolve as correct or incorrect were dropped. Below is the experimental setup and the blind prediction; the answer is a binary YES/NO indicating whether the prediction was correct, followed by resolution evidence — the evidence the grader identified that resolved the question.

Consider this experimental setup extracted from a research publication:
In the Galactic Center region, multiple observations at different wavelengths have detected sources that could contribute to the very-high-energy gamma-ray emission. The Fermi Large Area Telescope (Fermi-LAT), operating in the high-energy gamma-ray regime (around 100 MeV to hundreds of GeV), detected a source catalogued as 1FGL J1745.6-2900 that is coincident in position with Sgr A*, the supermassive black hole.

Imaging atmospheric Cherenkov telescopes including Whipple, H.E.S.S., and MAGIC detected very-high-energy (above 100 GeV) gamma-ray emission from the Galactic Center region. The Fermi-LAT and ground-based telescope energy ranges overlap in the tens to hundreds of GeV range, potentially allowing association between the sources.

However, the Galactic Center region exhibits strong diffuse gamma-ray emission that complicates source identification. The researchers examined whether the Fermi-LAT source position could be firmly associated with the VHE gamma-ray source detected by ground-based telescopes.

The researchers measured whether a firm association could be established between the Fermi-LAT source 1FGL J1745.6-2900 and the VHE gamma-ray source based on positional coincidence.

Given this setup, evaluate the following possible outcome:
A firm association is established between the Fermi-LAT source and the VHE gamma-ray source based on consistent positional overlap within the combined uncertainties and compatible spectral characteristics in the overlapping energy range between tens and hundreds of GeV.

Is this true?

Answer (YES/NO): NO